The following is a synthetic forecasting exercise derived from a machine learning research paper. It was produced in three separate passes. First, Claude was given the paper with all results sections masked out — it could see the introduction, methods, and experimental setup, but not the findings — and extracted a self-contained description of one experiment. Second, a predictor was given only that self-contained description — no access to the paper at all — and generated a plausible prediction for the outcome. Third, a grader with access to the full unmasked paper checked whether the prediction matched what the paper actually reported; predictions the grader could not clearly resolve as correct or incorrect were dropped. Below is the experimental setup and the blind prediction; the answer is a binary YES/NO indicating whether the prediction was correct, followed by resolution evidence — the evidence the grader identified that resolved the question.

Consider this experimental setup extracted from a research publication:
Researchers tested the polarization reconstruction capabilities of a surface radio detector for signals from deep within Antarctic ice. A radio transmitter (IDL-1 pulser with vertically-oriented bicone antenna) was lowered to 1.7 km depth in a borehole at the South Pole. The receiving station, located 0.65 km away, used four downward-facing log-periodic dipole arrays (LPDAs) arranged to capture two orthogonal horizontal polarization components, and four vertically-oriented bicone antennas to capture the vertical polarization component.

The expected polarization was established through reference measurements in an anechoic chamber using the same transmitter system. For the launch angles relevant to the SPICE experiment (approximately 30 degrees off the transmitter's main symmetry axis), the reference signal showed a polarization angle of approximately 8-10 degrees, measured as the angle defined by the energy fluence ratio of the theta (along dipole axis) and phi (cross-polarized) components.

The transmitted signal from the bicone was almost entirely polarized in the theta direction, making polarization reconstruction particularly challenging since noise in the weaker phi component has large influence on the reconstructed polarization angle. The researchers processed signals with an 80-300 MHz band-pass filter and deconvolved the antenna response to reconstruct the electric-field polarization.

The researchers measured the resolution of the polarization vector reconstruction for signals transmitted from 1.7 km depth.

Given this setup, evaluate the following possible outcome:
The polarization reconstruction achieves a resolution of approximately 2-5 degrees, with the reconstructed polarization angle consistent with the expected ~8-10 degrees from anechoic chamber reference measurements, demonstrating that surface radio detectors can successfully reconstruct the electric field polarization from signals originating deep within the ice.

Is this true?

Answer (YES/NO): YES